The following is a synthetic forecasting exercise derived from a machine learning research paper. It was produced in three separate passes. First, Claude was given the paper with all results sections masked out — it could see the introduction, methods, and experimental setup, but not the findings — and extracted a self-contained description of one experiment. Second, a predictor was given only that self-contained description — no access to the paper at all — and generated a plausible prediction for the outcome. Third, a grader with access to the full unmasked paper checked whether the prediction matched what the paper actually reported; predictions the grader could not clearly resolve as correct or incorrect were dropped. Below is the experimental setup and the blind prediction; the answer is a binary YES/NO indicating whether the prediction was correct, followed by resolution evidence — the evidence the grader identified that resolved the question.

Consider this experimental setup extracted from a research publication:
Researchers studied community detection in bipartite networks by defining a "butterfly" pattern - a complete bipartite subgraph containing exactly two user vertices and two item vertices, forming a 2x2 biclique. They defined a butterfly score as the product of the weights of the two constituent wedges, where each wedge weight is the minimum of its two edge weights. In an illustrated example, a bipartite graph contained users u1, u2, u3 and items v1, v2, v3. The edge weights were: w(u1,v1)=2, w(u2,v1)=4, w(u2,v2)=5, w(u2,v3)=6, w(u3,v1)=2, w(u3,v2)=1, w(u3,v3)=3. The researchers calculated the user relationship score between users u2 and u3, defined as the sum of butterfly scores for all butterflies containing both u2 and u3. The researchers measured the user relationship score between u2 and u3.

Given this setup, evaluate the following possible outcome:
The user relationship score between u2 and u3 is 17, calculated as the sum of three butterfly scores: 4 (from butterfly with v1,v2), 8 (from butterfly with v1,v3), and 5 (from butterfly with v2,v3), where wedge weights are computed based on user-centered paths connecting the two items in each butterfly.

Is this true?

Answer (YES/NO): NO